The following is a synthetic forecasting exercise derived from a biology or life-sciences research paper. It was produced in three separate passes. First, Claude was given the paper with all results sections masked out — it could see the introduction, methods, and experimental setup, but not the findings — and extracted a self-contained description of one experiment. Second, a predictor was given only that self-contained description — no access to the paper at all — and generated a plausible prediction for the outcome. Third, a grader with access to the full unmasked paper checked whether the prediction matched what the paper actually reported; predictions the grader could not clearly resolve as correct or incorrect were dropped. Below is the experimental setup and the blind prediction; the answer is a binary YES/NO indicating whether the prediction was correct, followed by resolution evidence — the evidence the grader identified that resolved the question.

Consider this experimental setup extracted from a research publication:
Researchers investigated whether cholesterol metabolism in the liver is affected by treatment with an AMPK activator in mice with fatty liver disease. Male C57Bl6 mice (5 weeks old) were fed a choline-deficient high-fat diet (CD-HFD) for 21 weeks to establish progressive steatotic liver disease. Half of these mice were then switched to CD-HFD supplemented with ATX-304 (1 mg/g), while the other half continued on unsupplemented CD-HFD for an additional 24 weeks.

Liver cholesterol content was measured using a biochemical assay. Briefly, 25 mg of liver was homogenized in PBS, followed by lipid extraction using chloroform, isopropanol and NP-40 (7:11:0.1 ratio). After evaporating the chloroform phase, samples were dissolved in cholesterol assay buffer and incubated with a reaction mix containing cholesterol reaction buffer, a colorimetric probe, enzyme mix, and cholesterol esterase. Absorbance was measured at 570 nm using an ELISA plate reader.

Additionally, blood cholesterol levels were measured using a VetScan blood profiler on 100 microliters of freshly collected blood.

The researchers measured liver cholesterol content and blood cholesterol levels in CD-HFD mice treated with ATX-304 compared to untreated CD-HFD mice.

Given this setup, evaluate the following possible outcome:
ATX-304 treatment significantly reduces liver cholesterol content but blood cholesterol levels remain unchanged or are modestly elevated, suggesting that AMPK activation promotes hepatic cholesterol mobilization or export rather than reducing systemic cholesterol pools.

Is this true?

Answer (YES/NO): NO